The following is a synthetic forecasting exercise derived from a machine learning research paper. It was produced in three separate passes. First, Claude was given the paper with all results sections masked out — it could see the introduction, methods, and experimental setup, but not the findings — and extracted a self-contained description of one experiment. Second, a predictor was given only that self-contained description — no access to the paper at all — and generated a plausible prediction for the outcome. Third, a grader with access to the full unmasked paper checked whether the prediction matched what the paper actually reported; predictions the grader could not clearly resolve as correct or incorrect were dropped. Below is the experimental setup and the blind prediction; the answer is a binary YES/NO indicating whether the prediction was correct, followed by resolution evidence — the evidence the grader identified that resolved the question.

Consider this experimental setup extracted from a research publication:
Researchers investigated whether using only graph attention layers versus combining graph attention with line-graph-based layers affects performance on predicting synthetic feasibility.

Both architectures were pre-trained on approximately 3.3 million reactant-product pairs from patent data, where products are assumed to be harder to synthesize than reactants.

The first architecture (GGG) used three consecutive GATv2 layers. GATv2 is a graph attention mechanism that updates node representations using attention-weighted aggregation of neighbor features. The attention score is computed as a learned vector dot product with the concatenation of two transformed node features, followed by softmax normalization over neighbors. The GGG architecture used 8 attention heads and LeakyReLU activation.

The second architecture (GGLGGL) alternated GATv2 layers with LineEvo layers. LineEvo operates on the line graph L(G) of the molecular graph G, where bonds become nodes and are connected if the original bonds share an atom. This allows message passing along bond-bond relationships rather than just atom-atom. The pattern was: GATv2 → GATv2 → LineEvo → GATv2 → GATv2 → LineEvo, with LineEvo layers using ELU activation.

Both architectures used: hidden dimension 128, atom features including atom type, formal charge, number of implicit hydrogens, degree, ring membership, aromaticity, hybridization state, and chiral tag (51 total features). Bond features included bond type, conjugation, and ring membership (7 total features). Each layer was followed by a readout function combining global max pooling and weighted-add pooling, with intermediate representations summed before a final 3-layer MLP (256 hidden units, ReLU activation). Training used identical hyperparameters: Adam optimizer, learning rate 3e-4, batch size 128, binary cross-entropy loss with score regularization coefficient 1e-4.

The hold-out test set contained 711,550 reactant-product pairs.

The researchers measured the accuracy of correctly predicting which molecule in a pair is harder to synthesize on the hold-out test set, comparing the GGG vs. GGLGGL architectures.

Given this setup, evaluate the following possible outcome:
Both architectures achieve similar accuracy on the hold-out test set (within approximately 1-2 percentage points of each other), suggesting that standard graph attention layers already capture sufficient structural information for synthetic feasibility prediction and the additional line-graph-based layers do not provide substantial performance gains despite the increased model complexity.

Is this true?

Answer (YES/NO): YES